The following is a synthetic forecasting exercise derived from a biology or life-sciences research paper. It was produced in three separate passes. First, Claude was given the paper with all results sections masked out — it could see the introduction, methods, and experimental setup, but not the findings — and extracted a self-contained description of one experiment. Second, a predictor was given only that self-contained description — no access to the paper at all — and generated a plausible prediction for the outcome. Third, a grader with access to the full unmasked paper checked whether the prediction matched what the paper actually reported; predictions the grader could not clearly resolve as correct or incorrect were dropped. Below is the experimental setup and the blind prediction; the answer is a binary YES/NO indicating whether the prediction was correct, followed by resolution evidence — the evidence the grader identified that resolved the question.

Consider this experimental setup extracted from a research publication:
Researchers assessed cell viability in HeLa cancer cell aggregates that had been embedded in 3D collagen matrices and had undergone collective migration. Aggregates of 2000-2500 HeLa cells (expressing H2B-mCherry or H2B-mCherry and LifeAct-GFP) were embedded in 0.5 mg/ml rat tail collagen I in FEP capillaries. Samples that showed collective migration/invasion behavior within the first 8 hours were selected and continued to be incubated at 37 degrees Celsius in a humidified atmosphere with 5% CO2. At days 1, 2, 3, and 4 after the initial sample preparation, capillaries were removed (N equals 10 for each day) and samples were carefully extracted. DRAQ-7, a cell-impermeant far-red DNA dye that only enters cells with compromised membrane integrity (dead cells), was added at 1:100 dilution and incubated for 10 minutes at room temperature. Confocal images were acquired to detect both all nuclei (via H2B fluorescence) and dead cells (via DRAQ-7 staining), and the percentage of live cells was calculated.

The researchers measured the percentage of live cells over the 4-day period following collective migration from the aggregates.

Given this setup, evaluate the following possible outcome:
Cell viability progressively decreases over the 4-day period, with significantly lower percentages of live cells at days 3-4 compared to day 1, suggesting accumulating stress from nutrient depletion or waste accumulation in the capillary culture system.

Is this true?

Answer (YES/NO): NO